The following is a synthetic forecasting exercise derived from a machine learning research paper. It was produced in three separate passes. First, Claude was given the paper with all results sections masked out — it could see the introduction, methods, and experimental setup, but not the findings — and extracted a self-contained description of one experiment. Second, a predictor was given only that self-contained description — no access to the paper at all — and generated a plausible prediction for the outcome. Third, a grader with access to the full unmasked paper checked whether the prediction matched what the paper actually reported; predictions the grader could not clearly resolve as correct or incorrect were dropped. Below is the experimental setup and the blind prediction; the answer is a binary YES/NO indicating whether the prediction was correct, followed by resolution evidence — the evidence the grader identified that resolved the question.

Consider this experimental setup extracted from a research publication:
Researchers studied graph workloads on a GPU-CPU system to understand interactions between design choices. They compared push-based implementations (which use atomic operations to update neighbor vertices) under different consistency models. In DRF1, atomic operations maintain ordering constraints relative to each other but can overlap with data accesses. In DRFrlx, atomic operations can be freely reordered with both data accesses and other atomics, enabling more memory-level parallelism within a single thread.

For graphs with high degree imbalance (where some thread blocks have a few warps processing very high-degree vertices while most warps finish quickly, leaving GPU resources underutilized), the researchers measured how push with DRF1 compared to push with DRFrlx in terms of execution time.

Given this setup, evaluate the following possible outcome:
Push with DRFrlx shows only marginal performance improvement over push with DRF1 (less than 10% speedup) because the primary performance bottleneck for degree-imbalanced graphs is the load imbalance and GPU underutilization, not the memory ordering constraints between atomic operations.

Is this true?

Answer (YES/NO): NO